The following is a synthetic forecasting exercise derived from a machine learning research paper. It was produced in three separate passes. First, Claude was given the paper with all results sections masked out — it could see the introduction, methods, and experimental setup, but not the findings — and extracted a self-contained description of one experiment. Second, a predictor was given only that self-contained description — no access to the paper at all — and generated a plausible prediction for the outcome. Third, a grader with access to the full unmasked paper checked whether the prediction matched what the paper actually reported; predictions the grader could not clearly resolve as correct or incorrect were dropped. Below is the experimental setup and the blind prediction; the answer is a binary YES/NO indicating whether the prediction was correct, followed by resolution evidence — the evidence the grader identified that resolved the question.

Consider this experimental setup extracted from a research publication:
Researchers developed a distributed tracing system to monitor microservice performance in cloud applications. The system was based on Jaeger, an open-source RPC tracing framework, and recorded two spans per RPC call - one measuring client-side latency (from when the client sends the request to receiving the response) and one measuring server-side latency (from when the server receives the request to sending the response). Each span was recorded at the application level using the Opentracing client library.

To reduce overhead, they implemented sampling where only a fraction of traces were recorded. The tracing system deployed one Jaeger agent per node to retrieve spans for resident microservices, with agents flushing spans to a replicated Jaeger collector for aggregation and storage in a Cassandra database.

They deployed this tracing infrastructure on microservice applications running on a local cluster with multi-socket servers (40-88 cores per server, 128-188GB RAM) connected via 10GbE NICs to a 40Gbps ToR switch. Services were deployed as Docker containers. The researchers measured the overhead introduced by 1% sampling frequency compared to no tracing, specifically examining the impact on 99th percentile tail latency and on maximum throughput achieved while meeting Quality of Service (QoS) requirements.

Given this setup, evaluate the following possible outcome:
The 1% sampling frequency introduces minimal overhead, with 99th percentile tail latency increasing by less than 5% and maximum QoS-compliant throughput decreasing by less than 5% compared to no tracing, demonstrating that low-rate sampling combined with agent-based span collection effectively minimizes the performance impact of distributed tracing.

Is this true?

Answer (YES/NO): YES